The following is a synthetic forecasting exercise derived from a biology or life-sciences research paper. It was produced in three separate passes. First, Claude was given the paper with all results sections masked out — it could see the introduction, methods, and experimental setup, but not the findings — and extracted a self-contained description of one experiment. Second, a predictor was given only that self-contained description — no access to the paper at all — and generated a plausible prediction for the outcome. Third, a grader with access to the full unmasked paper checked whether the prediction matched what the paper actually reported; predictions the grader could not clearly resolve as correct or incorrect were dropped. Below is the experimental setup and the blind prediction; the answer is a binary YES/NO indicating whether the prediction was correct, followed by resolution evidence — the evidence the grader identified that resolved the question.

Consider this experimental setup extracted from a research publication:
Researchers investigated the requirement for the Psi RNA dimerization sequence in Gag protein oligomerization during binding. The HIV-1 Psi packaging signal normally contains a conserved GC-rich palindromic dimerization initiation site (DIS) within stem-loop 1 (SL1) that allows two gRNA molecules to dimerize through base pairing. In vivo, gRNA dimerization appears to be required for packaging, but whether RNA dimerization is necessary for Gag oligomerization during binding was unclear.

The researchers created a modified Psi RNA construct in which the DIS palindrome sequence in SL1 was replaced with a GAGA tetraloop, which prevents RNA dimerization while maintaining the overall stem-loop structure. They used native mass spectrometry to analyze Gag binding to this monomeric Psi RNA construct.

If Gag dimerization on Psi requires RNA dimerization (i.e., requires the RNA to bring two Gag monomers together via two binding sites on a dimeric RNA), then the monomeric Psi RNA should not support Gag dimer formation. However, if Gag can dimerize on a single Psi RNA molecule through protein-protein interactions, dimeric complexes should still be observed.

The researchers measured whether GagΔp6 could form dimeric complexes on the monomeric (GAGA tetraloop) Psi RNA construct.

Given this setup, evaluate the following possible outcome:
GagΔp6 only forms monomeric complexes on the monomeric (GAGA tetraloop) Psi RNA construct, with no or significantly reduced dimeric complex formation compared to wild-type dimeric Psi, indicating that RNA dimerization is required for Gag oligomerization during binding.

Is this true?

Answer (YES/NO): NO